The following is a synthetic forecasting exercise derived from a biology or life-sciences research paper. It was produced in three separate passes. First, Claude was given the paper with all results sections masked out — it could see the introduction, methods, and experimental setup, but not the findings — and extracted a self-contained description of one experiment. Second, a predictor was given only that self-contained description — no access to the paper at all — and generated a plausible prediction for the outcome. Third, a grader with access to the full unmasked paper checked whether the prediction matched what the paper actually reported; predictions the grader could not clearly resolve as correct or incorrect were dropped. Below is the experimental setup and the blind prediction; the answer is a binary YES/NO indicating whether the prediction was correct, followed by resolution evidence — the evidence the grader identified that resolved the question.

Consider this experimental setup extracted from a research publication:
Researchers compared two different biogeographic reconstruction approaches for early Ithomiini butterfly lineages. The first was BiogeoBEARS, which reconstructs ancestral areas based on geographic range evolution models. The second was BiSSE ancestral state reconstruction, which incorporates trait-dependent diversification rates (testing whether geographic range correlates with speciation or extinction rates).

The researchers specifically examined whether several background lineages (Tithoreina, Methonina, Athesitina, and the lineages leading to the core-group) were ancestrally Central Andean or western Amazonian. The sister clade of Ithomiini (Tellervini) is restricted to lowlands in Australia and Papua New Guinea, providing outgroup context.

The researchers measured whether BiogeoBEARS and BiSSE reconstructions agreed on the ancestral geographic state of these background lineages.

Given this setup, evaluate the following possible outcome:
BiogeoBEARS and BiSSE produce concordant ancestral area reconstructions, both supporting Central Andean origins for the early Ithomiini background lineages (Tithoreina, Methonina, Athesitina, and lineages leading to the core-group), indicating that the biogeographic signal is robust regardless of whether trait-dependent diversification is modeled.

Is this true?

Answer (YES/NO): NO